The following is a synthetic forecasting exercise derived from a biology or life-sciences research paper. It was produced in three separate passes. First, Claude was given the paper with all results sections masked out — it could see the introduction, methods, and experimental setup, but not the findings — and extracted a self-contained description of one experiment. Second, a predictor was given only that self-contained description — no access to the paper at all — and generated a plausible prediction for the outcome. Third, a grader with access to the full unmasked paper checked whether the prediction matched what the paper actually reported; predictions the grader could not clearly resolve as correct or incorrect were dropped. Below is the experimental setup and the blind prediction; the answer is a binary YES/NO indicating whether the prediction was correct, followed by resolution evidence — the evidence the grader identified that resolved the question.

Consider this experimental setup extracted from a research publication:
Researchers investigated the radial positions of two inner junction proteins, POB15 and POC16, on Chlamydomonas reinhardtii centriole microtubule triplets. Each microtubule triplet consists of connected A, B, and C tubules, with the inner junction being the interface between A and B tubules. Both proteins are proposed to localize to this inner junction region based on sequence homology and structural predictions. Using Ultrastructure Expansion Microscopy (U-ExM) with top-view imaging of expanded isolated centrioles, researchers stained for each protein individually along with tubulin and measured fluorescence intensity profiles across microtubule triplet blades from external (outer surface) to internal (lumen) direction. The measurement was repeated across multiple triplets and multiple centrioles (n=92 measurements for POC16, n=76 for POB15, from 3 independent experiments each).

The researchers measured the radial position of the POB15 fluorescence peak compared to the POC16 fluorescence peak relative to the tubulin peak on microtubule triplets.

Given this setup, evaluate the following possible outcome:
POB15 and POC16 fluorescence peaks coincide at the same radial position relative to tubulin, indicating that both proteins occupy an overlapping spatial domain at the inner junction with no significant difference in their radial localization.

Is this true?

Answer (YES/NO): NO